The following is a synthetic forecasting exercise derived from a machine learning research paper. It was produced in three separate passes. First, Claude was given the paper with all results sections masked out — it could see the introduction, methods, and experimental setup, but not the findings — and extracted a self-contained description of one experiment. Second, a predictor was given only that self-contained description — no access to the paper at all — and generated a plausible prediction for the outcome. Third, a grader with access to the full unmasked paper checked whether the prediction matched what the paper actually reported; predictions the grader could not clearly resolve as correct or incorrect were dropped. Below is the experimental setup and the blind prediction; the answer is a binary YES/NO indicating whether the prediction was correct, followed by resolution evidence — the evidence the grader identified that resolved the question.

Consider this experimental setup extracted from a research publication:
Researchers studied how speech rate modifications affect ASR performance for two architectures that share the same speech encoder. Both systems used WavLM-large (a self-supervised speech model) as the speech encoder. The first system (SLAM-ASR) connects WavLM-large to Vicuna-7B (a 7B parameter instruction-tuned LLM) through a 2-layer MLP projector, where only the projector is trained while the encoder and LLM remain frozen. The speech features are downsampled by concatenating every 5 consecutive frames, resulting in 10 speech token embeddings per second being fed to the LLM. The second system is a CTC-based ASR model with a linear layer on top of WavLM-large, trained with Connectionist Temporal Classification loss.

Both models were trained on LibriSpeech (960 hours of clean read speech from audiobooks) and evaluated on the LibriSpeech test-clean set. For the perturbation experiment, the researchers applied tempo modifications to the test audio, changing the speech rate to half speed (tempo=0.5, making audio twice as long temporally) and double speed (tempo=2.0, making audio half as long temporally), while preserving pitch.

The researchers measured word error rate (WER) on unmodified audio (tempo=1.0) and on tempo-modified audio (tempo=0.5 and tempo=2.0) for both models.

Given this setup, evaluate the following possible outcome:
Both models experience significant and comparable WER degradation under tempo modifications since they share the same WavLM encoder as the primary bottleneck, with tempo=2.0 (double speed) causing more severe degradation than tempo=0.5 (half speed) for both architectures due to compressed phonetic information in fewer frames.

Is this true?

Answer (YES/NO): NO